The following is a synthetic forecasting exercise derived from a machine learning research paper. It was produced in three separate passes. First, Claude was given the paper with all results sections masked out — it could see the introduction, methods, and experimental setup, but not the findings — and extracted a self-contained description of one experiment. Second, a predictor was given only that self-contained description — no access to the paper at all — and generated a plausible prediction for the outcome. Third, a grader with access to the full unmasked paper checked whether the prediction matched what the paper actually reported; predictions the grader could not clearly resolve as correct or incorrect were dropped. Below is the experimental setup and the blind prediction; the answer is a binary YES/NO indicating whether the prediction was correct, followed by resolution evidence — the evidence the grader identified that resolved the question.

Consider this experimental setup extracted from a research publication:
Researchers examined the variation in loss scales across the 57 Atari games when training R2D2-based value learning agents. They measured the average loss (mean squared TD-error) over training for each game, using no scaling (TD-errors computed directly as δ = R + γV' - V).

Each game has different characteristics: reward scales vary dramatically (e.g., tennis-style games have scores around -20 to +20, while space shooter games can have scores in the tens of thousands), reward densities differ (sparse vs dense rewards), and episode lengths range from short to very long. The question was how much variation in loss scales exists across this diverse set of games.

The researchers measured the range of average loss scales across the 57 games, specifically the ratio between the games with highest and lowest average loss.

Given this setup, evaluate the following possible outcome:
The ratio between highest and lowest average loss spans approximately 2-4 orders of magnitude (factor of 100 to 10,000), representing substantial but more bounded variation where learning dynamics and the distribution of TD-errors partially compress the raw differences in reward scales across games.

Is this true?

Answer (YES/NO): NO